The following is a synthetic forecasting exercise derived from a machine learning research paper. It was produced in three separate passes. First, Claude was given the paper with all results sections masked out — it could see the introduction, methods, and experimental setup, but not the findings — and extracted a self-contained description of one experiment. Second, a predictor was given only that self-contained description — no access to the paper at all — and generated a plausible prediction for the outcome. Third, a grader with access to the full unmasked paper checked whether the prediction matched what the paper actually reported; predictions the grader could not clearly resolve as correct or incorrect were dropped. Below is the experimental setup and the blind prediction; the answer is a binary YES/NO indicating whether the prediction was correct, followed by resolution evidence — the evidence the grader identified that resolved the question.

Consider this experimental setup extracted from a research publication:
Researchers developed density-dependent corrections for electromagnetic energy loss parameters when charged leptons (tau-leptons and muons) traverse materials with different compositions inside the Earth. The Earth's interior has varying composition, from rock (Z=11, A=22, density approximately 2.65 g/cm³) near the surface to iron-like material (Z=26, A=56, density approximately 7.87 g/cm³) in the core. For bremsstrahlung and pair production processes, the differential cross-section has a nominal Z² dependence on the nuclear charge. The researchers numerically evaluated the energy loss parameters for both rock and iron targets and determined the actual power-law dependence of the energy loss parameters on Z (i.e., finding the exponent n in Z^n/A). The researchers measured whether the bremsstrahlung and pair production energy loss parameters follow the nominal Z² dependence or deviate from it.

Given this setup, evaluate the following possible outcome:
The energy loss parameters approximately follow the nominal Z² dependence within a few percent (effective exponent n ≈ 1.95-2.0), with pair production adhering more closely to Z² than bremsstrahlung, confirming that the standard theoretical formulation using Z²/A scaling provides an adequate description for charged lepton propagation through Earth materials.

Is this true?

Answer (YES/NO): NO